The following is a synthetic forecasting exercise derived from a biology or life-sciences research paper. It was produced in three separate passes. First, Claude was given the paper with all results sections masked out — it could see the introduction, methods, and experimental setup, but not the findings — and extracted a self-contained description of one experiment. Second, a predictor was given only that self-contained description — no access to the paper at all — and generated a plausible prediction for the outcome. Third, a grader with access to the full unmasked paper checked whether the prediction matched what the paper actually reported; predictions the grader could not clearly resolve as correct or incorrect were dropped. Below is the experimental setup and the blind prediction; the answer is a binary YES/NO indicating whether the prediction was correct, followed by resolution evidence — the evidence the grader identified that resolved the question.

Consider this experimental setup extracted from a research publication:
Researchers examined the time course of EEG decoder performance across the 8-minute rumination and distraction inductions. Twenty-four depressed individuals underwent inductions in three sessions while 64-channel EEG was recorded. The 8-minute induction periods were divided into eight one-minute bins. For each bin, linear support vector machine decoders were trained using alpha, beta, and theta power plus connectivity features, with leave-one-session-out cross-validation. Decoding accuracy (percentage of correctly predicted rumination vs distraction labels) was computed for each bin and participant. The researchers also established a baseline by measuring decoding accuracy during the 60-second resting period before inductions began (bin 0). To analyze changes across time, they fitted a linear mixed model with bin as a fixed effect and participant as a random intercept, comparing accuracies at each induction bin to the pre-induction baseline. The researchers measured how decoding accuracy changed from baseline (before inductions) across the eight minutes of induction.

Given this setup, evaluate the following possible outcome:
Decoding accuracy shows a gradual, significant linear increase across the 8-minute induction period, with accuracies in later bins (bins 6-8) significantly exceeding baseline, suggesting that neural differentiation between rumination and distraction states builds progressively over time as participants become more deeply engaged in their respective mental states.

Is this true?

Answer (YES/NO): NO